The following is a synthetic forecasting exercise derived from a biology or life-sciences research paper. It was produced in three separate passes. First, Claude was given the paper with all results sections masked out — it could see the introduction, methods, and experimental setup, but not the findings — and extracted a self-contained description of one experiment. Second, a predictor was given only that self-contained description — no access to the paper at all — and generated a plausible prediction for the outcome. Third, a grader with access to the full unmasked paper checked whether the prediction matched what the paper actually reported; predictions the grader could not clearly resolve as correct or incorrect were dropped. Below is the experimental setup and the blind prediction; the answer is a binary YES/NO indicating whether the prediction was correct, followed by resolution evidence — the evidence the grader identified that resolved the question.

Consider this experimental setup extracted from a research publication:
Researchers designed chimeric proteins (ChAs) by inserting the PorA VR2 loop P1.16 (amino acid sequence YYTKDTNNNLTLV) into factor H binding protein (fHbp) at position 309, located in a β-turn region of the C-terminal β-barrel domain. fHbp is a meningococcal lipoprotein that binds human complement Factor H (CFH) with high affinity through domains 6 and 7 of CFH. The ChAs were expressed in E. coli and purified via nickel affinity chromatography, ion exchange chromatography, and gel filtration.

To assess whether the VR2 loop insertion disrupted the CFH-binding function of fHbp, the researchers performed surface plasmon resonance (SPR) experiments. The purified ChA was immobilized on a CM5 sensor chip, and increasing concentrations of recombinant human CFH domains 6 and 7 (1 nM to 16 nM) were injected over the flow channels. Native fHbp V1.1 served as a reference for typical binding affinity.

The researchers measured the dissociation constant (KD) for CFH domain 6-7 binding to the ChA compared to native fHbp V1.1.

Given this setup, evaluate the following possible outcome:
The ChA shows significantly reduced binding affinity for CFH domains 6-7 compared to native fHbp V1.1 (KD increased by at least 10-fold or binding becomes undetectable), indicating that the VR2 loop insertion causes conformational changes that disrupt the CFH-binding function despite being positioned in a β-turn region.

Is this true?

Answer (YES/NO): NO